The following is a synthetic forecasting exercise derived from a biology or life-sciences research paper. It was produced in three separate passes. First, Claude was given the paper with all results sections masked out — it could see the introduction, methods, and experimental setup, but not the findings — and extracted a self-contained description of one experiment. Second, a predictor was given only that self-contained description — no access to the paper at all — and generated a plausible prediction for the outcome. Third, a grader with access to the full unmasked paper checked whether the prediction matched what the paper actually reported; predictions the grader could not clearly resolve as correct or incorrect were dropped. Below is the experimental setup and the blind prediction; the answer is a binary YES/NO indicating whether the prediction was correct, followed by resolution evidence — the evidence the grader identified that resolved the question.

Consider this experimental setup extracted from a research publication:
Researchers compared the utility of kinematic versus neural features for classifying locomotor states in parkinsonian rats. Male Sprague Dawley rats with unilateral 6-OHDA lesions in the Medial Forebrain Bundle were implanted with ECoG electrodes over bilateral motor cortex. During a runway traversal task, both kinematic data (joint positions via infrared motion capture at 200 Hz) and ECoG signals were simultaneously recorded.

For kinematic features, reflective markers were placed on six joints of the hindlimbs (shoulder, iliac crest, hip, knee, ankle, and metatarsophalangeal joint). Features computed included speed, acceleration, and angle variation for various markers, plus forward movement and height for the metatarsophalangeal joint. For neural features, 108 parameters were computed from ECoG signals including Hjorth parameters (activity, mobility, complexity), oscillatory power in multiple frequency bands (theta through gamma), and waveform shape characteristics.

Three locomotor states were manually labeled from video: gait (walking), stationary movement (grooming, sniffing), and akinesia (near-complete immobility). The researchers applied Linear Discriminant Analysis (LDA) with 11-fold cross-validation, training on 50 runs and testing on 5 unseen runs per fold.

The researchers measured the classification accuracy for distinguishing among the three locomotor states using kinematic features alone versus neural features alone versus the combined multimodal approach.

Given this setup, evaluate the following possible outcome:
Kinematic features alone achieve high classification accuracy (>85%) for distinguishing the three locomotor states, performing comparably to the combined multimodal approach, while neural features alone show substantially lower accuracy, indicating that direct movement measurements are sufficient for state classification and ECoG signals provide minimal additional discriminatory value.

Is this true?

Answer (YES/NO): NO